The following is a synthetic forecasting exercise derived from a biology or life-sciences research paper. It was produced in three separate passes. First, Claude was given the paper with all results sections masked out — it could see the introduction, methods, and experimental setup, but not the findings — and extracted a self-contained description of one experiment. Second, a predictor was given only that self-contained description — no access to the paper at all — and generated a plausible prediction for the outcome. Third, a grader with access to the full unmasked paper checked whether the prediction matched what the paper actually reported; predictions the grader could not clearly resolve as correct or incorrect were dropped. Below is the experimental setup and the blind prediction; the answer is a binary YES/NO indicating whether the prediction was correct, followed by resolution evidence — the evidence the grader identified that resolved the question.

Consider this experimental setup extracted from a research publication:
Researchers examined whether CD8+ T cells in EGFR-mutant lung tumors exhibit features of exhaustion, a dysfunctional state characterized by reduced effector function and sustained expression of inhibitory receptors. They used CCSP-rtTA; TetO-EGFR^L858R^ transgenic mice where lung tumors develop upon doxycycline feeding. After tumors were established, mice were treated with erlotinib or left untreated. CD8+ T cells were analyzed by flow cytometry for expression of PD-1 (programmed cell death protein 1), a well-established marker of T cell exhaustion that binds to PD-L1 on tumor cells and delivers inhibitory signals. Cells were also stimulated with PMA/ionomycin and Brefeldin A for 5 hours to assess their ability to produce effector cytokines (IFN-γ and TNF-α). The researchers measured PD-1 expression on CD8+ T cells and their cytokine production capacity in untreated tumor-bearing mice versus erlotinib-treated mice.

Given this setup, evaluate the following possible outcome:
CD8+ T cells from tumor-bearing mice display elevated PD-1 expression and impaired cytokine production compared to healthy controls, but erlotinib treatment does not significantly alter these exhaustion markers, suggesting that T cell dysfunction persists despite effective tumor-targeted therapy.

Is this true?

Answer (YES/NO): NO